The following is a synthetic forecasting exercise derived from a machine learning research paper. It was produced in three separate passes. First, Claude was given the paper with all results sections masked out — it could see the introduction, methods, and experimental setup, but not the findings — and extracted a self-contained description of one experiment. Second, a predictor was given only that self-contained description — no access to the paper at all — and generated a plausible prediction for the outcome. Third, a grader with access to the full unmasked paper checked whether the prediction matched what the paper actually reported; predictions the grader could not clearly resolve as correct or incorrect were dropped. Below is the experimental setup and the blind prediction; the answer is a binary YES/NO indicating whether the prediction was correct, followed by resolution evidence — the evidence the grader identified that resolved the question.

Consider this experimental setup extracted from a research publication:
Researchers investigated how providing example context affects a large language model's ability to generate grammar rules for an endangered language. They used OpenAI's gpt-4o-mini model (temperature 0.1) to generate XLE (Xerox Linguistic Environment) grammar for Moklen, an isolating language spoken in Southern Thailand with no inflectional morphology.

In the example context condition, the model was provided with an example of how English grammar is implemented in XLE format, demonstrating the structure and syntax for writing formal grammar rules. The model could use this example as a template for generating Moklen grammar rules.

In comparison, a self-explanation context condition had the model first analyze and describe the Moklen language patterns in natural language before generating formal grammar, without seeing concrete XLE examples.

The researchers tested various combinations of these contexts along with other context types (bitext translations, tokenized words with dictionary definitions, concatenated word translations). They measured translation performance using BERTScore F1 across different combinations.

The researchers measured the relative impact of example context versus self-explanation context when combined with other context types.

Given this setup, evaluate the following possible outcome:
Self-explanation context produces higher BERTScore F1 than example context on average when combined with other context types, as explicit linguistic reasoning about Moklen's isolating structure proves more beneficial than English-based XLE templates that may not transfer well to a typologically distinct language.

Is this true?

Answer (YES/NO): NO